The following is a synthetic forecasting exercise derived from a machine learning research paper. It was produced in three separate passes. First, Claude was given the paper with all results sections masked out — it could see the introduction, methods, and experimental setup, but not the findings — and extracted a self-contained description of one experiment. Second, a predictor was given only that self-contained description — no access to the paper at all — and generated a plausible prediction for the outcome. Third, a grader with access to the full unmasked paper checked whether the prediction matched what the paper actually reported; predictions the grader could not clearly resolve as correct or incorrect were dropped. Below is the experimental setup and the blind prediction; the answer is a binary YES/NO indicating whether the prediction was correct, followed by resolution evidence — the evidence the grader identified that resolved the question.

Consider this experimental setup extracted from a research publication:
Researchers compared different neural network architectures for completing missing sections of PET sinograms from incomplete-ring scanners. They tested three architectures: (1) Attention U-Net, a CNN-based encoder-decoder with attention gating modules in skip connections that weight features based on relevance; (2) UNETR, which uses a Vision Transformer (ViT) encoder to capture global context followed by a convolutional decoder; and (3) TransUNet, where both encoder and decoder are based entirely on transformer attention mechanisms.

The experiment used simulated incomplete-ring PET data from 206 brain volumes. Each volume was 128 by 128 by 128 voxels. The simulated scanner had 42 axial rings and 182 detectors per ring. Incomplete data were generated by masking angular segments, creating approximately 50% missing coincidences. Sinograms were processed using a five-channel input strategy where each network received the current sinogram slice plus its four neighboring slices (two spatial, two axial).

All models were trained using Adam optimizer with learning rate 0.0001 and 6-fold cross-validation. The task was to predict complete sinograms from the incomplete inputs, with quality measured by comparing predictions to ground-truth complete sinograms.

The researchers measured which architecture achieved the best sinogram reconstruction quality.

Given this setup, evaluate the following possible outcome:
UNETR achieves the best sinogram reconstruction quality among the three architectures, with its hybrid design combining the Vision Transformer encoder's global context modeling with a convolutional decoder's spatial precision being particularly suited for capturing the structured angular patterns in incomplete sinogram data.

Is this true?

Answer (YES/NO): NO